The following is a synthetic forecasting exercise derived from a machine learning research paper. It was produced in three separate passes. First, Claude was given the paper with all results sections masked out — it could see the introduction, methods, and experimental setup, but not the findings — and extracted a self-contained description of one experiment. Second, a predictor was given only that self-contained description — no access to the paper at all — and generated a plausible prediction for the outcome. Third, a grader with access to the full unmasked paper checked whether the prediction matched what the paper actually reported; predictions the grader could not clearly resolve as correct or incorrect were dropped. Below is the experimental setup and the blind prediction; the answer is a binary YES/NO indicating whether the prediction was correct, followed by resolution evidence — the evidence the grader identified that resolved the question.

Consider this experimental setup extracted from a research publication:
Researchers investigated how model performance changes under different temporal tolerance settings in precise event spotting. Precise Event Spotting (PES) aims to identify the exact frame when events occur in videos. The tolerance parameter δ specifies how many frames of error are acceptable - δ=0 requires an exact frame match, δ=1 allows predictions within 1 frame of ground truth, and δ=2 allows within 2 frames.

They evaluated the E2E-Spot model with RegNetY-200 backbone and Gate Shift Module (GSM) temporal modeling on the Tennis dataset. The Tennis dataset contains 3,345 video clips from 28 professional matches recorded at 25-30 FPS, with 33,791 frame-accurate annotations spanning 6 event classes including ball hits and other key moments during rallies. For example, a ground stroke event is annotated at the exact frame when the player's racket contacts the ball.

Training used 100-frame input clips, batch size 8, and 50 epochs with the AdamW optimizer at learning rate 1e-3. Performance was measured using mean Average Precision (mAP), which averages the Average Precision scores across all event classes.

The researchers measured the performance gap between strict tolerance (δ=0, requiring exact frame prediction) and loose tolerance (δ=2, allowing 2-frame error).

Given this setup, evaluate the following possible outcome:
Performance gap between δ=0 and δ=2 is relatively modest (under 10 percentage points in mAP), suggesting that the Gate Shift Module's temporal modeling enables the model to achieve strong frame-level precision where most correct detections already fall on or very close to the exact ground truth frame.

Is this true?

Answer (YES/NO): NO